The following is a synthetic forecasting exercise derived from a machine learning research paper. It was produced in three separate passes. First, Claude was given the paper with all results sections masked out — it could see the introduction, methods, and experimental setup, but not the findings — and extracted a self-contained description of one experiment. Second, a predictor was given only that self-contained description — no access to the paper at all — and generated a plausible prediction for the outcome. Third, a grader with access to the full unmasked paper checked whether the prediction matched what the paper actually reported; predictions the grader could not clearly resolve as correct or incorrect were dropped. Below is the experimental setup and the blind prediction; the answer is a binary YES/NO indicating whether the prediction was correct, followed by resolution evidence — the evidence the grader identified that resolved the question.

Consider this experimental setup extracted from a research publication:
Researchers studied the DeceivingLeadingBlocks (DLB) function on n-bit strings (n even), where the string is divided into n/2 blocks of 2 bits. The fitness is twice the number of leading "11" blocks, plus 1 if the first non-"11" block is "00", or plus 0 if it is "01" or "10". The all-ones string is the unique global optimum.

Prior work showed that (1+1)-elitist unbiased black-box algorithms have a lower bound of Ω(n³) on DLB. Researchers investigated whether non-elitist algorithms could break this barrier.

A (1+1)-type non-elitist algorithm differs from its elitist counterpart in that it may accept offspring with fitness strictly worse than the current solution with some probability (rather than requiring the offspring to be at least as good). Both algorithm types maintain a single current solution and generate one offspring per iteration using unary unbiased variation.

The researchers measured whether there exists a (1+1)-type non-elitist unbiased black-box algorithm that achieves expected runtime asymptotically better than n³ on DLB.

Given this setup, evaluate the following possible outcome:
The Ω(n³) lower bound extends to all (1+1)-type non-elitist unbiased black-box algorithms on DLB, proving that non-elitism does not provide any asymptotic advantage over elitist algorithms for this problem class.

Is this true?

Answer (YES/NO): NO